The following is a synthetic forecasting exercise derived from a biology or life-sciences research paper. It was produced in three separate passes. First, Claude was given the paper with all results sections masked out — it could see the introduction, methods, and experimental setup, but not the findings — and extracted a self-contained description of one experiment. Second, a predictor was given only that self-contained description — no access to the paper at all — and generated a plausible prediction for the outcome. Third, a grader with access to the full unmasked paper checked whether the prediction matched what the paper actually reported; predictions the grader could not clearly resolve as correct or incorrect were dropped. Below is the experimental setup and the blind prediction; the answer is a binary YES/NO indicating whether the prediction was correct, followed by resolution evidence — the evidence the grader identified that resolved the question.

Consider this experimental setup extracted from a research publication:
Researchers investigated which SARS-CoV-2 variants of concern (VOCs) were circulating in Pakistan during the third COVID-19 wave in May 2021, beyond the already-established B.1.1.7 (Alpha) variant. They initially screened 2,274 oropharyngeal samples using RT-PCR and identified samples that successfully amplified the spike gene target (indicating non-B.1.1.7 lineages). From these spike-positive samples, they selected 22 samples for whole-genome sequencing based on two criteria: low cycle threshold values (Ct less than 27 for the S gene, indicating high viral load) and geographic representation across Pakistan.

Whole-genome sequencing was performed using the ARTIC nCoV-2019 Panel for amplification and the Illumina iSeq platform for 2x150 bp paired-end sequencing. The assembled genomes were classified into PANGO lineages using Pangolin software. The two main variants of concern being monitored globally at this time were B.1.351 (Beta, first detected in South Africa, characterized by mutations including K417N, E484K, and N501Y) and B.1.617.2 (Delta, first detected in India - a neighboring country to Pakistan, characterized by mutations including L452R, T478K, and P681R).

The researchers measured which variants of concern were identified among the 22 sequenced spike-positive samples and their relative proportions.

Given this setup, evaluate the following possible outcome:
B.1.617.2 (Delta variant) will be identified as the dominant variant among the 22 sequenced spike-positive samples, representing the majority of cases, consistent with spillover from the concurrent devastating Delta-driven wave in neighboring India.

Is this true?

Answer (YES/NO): NO